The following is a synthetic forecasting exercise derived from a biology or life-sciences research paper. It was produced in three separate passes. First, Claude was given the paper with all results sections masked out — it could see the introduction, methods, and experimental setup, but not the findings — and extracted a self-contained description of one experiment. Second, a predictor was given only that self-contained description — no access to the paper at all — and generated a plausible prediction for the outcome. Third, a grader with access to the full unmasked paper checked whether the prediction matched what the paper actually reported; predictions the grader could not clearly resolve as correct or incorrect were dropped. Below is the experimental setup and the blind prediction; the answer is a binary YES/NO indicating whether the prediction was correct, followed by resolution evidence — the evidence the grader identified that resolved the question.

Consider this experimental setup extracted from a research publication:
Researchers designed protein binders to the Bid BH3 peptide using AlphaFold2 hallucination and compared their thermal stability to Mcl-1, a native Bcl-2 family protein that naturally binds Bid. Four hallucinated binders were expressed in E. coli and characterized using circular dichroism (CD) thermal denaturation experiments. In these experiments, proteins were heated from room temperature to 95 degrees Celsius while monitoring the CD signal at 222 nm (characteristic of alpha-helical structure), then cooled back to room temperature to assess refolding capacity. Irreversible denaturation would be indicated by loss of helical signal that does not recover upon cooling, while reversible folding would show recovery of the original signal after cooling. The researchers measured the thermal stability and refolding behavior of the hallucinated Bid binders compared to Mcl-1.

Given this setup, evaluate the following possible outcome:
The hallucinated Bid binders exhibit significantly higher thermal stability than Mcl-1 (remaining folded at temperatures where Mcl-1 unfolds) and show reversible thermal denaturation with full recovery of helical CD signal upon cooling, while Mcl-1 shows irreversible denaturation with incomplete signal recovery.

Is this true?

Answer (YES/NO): YES